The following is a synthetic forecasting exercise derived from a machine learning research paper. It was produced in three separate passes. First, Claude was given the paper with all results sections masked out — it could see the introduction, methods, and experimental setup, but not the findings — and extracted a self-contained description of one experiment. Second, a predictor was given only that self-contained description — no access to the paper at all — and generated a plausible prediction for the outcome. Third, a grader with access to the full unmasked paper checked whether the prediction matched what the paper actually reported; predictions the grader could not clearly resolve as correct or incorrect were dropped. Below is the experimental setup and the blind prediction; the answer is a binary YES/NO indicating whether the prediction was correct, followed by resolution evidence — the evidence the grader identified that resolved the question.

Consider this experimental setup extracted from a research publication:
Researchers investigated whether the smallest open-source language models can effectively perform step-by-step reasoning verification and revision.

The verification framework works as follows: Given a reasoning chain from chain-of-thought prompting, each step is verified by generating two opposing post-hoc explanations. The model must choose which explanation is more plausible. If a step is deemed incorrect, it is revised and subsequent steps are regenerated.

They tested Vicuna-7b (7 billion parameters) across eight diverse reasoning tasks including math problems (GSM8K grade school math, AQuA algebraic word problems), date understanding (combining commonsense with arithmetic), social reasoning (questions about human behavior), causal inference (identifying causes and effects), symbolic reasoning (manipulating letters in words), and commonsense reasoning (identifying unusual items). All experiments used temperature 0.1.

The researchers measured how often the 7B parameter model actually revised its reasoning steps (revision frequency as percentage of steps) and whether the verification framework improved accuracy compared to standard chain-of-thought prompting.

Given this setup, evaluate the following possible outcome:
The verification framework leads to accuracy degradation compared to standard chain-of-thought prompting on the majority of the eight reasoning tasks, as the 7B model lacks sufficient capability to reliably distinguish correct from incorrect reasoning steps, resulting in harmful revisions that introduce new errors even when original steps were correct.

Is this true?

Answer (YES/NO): NO